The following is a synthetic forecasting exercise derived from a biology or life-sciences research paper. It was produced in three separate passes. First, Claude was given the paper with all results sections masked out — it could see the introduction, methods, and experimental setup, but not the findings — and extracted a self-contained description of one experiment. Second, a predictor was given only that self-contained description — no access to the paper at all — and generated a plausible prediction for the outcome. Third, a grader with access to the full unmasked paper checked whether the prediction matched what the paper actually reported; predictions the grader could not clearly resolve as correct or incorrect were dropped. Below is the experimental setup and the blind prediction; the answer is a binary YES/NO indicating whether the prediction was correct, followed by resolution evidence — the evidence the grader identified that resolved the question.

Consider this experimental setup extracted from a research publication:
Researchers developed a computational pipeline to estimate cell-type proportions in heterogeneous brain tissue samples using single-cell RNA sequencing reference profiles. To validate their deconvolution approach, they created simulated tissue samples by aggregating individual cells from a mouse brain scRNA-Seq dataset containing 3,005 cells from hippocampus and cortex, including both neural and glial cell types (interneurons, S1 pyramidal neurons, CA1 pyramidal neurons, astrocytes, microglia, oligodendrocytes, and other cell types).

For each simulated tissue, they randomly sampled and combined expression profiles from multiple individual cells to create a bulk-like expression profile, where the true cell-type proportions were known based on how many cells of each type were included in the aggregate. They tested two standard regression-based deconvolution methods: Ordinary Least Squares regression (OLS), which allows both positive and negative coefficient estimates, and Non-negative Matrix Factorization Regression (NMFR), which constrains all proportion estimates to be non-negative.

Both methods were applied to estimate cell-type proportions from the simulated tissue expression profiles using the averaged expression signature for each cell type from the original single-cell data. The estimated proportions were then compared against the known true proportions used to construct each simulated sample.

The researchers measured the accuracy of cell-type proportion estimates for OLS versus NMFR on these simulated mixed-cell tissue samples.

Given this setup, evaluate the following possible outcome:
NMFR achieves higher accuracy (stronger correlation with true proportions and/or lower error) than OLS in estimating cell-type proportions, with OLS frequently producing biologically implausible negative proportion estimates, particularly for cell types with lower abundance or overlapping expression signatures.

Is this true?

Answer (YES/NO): NO